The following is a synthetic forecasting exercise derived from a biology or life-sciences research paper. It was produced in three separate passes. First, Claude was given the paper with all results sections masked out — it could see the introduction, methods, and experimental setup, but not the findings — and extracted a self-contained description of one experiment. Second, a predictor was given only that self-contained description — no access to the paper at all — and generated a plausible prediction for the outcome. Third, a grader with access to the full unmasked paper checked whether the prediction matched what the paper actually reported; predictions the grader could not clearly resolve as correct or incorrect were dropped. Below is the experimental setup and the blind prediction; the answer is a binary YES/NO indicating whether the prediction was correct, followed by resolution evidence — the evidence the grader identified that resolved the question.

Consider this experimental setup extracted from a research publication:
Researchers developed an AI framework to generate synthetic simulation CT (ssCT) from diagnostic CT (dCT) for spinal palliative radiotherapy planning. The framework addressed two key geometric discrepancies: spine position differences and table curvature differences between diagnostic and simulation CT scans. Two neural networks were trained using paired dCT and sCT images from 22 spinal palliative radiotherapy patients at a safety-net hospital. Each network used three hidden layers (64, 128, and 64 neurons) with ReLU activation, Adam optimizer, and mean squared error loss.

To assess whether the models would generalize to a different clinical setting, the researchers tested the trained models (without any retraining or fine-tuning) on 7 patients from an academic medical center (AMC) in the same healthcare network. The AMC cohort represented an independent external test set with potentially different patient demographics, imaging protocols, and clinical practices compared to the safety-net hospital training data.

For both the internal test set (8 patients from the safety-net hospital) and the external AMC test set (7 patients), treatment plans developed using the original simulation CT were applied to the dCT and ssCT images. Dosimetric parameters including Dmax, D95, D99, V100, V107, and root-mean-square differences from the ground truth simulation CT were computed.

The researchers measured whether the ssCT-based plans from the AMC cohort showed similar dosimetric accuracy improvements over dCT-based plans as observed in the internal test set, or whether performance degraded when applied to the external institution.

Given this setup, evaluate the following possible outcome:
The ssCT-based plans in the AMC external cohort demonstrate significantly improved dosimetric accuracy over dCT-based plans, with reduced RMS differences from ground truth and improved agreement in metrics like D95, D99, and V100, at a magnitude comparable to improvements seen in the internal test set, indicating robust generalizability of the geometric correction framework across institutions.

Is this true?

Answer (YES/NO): NO